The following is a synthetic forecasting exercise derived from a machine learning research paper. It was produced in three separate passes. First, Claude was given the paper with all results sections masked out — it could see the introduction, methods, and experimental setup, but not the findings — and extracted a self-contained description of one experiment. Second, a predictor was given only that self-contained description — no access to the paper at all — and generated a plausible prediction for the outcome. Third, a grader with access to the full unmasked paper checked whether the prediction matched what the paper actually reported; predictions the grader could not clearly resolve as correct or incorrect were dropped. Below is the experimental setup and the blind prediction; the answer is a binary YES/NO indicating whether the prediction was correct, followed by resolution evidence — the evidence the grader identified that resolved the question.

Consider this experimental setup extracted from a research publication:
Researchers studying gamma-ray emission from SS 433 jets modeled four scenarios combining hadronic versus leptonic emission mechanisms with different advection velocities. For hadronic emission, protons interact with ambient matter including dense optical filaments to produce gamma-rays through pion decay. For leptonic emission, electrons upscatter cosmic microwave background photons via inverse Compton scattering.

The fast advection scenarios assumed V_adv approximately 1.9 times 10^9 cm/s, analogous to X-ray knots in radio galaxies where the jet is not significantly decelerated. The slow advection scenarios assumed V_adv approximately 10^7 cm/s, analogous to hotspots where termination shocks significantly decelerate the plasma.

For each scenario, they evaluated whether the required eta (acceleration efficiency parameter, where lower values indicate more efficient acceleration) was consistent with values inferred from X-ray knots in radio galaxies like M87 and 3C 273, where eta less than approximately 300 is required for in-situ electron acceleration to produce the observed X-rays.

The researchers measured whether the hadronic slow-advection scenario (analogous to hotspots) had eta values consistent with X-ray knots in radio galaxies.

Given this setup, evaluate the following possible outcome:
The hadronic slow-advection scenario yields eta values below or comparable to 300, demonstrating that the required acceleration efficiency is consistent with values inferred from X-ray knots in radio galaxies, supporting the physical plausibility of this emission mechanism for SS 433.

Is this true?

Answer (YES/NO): NO